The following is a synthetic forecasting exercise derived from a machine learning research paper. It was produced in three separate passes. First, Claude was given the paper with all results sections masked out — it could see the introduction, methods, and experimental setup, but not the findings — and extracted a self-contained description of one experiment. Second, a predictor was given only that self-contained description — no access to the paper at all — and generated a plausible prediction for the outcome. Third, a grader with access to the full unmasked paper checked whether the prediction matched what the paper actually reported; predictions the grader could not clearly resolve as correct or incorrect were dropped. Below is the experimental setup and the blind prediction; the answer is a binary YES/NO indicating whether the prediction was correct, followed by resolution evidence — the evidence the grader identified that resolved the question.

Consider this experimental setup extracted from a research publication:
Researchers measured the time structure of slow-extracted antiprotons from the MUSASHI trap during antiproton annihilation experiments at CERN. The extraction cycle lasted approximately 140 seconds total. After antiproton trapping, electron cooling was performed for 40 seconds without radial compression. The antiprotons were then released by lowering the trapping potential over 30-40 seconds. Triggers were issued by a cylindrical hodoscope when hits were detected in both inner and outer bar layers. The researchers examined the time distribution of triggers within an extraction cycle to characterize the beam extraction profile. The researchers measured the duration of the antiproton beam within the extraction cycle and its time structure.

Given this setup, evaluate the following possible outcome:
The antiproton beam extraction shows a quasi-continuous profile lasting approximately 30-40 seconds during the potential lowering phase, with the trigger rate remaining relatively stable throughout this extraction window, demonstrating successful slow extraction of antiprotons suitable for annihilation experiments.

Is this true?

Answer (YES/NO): NO